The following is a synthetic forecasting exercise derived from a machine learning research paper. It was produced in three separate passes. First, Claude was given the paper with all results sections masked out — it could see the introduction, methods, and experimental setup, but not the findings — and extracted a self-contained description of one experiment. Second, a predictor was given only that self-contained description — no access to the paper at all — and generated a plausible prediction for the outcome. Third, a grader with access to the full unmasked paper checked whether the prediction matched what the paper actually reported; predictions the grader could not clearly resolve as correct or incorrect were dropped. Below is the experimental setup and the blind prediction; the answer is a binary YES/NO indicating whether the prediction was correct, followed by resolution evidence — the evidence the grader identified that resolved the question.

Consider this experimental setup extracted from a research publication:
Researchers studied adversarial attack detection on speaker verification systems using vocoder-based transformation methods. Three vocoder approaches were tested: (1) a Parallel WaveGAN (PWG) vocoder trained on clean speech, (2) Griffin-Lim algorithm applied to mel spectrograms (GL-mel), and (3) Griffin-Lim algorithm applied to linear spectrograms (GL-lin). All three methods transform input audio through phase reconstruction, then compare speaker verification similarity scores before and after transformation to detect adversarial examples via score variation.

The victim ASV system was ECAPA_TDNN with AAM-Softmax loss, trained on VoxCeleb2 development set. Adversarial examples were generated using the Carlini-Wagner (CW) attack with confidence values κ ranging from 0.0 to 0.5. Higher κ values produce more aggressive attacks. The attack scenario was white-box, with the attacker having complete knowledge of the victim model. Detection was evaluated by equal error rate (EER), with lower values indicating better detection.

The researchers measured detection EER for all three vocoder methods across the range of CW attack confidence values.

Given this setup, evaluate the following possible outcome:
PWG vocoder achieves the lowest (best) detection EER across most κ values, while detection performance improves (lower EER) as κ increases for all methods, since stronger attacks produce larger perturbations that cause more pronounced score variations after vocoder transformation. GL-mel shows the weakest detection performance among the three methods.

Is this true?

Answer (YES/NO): YES